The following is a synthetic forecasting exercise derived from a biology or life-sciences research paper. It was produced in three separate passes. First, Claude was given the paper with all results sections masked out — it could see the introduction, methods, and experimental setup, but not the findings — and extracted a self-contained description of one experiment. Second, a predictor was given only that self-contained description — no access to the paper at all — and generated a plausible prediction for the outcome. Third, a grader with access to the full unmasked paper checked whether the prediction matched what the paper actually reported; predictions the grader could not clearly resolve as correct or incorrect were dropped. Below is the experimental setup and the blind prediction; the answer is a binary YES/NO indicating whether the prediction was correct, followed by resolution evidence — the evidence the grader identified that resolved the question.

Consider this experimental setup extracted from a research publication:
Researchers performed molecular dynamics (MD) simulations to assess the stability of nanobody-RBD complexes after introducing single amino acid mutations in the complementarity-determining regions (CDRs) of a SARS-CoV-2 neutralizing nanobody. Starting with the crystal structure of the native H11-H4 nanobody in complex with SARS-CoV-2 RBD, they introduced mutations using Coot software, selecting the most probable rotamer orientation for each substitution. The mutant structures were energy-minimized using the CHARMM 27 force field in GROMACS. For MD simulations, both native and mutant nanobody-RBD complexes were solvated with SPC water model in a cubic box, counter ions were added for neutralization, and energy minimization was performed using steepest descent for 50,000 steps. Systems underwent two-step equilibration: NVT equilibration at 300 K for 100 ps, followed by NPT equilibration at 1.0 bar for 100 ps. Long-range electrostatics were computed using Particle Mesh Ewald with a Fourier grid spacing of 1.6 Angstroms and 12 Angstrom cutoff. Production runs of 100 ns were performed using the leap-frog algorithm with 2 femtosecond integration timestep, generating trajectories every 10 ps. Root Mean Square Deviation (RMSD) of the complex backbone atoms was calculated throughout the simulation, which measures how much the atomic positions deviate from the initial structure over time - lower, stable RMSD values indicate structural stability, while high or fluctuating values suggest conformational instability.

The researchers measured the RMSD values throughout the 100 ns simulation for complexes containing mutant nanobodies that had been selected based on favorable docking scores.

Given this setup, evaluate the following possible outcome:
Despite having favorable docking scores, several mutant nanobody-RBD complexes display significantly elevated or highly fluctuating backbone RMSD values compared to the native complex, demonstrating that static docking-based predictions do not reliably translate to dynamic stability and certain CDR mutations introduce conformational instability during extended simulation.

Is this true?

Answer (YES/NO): NO